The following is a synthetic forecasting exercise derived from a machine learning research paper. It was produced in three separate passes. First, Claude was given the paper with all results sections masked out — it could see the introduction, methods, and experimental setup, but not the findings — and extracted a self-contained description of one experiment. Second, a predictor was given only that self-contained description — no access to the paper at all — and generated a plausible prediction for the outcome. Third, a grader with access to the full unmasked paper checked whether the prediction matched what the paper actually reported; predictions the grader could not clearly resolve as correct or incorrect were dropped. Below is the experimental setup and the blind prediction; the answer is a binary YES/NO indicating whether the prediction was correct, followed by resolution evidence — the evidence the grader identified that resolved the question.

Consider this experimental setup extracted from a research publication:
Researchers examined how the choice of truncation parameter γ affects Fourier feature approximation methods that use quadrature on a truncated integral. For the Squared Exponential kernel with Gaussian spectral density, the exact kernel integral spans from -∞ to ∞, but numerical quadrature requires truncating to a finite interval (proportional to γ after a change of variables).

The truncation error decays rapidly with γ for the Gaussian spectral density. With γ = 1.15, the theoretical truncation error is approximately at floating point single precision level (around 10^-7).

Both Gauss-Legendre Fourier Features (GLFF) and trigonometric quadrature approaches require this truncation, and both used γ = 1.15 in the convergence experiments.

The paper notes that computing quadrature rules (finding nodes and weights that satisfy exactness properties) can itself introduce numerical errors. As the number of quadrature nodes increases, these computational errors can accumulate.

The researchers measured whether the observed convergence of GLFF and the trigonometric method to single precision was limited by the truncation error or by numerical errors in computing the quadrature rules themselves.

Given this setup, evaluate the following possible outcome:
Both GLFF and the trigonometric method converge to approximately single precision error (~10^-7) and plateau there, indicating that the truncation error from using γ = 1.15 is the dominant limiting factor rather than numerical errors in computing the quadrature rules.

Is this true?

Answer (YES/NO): NO